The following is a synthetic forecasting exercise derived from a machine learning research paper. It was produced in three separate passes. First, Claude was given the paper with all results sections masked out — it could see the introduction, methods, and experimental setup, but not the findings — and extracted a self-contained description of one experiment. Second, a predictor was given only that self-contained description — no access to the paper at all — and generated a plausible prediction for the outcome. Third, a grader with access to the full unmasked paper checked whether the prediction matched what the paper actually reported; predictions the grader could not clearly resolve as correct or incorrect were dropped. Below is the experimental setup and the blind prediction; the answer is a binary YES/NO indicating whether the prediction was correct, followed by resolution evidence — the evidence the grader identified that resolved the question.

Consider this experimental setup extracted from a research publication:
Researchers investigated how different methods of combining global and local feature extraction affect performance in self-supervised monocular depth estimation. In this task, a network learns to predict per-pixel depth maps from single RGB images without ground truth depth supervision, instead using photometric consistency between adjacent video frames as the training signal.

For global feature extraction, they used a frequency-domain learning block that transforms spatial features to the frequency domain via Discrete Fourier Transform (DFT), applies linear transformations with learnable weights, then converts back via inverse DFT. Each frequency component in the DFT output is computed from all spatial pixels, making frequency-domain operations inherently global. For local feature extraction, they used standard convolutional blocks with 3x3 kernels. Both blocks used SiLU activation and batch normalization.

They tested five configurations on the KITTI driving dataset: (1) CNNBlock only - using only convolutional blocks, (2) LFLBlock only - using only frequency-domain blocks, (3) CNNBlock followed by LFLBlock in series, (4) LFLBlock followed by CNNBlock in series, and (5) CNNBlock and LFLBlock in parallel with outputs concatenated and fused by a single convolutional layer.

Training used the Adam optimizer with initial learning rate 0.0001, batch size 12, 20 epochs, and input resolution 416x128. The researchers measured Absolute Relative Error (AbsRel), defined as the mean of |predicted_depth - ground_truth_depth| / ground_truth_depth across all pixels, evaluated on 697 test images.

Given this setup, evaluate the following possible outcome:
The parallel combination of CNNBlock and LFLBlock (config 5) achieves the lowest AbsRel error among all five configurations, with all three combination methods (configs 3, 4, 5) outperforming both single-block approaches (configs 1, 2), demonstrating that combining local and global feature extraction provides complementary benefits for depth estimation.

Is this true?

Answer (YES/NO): NO